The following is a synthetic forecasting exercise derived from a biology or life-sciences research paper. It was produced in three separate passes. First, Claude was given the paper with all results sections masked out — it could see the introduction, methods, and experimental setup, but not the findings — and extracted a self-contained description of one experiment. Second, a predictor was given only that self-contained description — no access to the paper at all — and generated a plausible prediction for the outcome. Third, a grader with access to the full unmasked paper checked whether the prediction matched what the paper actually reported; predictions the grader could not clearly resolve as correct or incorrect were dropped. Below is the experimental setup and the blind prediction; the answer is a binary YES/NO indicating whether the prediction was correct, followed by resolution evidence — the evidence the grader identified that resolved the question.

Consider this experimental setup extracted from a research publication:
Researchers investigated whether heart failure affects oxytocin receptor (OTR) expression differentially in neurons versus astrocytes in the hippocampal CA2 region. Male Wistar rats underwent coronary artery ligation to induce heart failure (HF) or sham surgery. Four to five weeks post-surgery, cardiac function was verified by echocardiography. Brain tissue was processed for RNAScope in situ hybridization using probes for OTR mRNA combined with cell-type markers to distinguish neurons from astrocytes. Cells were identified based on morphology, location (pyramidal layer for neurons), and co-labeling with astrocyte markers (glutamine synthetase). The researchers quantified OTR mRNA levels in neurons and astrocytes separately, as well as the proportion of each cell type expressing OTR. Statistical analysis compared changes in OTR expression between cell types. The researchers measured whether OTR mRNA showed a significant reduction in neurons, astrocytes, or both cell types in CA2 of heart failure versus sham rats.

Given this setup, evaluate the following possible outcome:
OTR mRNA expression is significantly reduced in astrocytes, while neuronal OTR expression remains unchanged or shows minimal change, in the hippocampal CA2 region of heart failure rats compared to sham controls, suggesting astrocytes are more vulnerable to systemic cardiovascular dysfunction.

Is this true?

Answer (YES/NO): YES